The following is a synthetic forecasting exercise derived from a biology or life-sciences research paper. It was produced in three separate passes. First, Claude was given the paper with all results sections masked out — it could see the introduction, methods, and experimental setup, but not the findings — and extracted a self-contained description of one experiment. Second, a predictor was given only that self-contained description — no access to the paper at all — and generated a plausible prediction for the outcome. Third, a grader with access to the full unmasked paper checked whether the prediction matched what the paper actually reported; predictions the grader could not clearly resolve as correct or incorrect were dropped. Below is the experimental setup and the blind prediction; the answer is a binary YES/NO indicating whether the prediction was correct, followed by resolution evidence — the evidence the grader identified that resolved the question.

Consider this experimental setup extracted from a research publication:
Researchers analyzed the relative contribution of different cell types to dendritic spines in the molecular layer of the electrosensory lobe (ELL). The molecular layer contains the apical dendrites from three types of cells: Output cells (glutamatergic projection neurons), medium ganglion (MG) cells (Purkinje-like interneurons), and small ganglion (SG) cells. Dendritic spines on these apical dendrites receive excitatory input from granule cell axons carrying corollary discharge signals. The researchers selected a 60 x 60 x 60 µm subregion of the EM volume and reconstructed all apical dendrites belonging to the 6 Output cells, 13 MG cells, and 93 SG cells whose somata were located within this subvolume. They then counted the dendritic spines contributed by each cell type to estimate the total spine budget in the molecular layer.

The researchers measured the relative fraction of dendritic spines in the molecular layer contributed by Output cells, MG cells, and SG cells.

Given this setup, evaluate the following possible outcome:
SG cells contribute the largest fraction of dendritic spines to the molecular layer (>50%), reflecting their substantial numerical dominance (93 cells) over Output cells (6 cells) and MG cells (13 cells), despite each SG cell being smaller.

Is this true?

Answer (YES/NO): NO